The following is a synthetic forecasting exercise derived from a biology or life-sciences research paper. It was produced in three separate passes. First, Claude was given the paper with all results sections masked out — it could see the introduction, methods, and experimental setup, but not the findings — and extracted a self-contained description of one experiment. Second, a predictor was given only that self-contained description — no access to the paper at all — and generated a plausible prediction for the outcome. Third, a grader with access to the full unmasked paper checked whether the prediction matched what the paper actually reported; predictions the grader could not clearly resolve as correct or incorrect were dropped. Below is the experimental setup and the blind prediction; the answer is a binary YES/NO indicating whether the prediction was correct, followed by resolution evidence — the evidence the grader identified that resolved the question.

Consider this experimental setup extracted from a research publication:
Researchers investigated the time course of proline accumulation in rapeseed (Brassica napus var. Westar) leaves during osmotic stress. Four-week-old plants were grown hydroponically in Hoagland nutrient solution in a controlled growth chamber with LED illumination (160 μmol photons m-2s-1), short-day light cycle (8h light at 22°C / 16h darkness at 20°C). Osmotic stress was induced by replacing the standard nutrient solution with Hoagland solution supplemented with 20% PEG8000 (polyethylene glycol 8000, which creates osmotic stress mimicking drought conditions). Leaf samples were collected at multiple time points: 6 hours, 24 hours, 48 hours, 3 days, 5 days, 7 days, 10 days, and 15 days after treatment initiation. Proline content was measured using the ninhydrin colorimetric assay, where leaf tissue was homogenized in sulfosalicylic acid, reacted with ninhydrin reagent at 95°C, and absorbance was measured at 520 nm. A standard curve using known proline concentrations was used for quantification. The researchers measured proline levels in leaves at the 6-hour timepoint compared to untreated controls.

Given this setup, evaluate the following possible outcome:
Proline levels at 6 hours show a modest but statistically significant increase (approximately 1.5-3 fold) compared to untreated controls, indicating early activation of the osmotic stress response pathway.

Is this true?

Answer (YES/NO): NO